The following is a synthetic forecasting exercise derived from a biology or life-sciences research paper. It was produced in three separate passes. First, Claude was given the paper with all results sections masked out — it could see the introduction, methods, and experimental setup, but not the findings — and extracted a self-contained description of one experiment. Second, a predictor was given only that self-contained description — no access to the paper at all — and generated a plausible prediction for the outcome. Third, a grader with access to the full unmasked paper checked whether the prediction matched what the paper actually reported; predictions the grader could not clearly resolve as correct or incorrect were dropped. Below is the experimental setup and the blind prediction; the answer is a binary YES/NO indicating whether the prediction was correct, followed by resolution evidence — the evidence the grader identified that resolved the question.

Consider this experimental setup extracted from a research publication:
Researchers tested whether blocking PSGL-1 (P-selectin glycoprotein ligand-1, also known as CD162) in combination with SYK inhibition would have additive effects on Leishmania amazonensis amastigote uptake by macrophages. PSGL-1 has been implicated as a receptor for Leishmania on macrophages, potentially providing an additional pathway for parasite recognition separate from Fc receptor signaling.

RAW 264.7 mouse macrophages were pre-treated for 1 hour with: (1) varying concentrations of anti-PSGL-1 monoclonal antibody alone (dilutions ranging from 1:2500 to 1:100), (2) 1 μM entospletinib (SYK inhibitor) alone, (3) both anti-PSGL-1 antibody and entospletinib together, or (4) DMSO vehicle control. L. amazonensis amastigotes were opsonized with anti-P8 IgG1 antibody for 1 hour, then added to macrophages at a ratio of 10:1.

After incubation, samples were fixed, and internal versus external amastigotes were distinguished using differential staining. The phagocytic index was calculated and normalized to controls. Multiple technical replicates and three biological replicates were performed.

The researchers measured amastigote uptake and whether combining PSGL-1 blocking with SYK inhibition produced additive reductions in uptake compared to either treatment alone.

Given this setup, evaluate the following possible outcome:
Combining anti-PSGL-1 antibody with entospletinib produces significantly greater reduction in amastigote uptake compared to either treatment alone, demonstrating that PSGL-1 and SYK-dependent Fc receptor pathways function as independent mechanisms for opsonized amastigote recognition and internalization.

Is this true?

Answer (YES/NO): NO